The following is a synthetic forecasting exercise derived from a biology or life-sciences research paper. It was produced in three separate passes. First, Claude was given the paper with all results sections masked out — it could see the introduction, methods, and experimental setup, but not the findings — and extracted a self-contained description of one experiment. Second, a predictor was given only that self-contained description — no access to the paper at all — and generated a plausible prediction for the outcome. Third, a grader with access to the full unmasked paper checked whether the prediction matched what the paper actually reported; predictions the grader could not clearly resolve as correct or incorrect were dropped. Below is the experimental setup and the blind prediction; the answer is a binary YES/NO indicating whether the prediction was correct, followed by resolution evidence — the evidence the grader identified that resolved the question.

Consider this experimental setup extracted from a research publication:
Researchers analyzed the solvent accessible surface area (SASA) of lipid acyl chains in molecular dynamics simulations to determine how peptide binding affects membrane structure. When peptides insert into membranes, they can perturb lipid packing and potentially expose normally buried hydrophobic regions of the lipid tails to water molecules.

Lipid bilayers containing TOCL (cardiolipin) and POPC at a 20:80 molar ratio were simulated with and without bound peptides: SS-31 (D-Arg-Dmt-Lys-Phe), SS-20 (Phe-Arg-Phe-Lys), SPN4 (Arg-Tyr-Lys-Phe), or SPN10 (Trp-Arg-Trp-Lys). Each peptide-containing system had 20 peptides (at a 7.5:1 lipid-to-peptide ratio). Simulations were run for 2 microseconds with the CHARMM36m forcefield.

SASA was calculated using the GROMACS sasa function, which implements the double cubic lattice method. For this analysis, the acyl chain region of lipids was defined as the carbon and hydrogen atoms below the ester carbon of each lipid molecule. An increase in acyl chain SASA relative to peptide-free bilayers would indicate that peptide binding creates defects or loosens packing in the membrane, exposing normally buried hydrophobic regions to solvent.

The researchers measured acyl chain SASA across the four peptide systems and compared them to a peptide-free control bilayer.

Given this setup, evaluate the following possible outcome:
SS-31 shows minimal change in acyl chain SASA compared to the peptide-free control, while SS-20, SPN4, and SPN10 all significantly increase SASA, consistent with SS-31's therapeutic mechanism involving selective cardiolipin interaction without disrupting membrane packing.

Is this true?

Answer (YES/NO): NO